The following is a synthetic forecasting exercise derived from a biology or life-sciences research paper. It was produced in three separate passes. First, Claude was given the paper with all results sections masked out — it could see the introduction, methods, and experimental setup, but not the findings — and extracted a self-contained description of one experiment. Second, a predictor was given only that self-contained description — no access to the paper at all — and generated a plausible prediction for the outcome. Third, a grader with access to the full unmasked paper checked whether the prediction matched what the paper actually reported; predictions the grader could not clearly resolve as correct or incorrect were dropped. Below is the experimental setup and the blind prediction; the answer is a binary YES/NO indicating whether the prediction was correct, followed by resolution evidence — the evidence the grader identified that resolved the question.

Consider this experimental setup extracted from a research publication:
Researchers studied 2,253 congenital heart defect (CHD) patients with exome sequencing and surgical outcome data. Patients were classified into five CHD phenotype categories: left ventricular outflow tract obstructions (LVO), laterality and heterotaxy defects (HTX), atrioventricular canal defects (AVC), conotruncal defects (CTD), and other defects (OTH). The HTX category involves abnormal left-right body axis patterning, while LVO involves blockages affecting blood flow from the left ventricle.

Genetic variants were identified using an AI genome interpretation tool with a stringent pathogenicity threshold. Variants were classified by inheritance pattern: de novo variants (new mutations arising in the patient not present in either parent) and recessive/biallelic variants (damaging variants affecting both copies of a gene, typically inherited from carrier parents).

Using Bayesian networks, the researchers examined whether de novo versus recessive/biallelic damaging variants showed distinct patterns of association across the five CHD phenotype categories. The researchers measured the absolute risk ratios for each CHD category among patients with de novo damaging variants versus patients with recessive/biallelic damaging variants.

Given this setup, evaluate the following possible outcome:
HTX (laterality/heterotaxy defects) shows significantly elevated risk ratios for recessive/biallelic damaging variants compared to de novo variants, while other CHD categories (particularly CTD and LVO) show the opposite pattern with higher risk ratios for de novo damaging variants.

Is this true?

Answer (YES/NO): NO